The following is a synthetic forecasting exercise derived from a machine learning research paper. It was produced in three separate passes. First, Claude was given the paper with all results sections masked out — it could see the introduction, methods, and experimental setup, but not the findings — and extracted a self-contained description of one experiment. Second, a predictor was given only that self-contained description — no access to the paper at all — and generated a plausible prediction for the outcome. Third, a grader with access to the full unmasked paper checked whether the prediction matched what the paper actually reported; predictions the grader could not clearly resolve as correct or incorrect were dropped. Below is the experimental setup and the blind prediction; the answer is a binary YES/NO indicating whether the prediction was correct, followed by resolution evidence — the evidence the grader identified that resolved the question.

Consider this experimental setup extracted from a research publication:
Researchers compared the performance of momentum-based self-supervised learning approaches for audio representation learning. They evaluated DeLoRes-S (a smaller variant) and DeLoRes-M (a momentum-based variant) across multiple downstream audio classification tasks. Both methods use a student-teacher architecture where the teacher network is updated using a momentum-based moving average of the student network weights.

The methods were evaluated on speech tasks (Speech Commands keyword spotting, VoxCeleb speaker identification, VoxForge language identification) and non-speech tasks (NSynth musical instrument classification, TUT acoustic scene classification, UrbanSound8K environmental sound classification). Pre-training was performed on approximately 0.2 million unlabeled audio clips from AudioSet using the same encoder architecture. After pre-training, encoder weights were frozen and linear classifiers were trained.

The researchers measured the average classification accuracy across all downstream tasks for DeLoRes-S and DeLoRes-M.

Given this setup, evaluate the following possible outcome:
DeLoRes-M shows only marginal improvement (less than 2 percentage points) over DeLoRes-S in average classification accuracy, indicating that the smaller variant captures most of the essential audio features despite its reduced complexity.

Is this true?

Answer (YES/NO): NO